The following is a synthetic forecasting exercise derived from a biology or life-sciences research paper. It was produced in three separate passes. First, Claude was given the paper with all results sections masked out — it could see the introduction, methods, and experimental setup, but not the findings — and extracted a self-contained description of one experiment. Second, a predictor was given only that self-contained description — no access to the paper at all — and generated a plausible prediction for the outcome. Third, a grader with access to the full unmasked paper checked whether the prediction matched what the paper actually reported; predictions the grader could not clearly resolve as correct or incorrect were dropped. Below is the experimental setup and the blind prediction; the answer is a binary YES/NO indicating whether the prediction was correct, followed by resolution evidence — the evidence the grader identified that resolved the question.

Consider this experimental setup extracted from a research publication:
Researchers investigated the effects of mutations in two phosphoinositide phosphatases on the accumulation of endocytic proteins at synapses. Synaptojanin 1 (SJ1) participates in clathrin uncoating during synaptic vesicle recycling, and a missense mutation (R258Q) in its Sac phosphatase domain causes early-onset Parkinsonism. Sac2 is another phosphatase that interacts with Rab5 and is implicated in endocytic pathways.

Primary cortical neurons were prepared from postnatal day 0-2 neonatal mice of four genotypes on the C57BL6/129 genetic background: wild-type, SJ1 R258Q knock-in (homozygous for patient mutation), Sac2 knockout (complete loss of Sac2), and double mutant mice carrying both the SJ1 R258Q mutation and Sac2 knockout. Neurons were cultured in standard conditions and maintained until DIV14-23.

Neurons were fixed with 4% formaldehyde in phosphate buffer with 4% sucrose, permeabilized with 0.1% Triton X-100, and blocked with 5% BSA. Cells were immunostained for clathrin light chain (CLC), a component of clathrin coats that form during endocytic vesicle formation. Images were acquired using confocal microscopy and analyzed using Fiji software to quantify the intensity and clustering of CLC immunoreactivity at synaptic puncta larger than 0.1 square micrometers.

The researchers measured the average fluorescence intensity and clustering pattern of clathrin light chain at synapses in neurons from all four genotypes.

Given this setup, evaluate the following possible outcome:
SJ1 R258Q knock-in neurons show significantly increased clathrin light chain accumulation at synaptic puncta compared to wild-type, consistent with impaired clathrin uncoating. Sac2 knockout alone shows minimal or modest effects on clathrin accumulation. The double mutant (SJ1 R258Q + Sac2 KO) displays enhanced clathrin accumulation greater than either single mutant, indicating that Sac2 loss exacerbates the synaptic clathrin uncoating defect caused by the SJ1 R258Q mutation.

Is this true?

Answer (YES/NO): YES